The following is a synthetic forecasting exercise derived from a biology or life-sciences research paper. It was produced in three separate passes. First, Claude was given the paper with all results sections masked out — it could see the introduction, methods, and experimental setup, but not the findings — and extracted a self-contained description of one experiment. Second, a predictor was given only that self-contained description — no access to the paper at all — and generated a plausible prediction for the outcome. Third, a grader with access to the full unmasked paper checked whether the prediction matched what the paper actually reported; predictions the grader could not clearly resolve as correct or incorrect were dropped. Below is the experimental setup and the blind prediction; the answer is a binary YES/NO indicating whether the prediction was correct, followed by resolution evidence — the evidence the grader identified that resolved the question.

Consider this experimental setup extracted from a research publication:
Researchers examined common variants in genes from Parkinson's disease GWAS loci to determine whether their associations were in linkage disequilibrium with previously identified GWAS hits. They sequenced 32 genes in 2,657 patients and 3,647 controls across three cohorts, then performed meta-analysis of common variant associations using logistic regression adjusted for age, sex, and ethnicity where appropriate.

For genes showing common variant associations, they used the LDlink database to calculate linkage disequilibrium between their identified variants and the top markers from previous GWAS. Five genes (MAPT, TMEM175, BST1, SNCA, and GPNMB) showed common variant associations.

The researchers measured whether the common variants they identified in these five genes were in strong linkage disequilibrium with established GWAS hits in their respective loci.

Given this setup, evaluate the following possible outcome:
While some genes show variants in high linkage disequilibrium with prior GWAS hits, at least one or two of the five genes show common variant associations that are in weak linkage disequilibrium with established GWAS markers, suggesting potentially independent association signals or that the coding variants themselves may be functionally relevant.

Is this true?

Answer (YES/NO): NO